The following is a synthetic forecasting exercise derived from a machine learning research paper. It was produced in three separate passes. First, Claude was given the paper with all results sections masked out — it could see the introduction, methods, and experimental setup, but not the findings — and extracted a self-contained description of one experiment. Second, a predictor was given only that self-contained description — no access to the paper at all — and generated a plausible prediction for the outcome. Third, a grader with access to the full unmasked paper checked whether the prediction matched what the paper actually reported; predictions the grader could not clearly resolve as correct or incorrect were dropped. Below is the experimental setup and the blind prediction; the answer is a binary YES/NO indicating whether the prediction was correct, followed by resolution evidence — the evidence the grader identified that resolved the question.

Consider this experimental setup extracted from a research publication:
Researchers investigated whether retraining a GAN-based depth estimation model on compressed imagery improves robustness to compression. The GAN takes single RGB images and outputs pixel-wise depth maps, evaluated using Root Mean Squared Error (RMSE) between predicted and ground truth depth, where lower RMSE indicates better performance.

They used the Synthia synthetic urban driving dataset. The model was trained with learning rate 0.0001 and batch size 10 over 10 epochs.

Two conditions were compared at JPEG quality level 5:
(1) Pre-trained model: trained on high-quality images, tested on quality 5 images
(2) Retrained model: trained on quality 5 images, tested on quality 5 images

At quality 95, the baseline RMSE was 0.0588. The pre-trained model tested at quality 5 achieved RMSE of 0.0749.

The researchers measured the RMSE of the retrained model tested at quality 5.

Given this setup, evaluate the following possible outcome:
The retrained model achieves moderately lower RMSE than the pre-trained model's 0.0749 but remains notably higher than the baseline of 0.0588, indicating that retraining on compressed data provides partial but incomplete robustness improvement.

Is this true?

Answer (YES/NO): NO